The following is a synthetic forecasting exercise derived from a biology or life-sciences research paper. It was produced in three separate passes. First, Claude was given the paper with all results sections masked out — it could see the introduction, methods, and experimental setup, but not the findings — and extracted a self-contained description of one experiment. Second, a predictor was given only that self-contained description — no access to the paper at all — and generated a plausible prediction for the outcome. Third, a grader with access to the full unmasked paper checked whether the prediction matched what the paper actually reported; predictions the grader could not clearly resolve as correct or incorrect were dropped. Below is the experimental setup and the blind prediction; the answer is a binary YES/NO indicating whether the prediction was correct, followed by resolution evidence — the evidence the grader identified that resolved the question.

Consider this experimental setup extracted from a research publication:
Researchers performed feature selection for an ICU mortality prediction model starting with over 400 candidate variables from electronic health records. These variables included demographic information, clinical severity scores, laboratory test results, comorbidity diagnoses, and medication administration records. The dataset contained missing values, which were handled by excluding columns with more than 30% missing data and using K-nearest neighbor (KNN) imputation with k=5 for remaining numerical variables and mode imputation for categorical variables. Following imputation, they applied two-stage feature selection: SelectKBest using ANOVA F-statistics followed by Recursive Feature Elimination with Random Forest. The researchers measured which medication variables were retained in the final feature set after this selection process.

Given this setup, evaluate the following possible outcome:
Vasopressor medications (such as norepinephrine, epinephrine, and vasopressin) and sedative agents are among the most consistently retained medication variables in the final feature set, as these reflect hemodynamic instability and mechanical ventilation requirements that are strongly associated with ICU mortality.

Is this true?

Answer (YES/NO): NO